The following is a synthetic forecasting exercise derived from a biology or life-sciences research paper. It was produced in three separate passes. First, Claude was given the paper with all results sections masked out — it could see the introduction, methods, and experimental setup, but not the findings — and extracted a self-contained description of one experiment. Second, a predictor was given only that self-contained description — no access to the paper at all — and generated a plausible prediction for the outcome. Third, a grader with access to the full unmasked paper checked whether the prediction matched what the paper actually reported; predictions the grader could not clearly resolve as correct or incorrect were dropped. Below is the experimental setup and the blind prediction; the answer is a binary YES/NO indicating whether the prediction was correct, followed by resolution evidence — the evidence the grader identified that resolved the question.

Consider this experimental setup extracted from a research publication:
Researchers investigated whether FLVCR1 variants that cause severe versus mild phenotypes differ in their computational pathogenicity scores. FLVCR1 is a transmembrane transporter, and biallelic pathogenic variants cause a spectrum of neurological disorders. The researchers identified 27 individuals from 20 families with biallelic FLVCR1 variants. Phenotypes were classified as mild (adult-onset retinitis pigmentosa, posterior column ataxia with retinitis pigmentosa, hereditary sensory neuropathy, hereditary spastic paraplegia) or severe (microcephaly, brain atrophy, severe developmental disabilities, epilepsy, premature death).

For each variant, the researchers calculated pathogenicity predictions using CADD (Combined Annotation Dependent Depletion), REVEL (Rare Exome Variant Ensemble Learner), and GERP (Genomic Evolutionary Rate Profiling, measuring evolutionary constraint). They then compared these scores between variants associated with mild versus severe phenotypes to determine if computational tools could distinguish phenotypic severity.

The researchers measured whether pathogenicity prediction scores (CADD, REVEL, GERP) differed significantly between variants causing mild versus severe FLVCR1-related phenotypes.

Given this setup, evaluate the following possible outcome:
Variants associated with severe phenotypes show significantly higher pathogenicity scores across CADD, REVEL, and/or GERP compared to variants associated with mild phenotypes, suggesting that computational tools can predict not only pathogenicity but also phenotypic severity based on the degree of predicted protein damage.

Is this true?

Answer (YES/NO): NO